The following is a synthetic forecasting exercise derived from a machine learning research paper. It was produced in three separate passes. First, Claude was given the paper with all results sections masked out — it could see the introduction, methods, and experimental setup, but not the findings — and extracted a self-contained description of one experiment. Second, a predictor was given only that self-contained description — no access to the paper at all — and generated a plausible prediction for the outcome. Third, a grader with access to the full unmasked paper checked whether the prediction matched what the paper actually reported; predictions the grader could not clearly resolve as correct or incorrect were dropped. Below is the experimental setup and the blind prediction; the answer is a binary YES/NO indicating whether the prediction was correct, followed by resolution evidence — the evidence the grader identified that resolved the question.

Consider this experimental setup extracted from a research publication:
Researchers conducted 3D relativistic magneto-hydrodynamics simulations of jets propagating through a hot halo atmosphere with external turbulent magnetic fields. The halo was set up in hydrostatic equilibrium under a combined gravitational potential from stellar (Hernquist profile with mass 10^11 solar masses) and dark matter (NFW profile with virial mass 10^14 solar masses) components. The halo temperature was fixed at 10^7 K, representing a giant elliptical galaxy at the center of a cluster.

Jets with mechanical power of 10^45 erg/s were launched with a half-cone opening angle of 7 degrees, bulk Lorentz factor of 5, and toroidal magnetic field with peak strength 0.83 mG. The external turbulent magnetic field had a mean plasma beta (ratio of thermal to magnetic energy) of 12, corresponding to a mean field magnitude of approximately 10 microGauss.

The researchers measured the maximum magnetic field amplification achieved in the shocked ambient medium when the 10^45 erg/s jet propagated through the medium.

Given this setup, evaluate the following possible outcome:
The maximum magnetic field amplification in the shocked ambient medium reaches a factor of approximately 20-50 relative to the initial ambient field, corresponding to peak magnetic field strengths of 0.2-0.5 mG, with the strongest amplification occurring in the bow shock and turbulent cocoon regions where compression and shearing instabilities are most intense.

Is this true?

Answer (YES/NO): YES